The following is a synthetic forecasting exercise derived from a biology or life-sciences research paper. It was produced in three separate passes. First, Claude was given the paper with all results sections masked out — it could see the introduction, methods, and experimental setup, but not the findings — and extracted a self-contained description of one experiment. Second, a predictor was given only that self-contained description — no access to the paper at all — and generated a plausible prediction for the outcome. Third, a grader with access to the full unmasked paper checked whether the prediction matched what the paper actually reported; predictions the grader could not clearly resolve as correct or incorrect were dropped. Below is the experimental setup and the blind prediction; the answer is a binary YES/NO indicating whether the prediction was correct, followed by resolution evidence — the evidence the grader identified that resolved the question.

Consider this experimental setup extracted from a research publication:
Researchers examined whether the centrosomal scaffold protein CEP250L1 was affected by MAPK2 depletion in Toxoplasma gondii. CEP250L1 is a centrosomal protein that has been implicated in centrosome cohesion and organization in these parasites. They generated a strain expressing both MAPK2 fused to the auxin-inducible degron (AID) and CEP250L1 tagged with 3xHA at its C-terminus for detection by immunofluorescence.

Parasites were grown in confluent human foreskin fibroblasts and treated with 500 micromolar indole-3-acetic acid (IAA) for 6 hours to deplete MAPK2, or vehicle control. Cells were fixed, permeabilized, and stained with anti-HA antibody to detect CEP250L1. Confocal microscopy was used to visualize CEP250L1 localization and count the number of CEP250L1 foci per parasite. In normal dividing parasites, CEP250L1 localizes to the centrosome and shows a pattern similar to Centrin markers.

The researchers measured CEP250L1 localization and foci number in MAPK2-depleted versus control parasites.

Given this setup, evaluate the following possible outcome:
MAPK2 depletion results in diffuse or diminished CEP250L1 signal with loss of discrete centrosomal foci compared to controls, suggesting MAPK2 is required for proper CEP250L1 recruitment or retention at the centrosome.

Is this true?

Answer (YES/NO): NO